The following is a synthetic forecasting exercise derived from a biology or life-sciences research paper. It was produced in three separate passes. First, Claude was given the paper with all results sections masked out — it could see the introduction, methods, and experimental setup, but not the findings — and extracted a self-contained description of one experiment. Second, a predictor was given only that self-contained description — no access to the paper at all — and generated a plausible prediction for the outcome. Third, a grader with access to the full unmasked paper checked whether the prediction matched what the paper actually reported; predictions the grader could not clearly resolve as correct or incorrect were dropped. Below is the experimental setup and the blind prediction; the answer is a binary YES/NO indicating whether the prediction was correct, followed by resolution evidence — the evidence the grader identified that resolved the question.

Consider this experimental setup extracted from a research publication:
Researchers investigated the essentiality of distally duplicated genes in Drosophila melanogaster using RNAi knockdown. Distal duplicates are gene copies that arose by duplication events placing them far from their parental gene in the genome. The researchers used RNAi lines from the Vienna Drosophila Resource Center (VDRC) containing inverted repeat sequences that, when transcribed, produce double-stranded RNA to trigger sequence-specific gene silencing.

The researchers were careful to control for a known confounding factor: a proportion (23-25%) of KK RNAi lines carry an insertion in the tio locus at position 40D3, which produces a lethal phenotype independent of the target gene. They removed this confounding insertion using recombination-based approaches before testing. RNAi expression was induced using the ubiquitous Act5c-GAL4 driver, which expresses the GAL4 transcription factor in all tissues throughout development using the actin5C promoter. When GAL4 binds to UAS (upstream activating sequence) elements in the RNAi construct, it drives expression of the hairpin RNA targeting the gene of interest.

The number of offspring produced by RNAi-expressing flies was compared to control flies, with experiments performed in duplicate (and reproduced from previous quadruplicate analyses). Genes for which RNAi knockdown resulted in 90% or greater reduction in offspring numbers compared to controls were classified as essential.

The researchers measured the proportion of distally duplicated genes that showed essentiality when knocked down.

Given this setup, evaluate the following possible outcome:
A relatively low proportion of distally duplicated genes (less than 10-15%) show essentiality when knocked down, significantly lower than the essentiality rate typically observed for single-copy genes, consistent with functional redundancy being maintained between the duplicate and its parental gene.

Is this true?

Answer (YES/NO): NO